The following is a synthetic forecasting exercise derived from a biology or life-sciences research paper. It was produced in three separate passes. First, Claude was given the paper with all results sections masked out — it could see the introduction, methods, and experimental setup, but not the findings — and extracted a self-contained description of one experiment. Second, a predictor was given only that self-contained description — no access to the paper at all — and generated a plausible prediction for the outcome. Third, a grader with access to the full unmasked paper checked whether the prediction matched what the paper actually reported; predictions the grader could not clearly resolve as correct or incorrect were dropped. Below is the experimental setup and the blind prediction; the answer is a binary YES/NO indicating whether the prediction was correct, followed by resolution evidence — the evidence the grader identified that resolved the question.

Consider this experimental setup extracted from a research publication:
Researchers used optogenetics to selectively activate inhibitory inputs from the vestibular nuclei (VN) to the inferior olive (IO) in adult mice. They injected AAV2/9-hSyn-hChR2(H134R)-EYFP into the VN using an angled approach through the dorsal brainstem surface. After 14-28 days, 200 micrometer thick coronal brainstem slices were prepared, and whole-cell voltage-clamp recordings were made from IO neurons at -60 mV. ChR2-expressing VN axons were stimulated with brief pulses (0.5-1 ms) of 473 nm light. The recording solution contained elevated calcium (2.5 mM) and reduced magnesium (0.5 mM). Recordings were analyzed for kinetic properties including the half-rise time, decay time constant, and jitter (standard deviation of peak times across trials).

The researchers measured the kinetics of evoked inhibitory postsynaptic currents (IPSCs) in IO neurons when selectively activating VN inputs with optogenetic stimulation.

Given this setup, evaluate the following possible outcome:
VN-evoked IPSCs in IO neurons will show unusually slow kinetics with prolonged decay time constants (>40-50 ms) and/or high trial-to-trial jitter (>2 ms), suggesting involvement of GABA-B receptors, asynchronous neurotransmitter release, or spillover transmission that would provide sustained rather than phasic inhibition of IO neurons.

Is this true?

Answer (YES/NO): NO